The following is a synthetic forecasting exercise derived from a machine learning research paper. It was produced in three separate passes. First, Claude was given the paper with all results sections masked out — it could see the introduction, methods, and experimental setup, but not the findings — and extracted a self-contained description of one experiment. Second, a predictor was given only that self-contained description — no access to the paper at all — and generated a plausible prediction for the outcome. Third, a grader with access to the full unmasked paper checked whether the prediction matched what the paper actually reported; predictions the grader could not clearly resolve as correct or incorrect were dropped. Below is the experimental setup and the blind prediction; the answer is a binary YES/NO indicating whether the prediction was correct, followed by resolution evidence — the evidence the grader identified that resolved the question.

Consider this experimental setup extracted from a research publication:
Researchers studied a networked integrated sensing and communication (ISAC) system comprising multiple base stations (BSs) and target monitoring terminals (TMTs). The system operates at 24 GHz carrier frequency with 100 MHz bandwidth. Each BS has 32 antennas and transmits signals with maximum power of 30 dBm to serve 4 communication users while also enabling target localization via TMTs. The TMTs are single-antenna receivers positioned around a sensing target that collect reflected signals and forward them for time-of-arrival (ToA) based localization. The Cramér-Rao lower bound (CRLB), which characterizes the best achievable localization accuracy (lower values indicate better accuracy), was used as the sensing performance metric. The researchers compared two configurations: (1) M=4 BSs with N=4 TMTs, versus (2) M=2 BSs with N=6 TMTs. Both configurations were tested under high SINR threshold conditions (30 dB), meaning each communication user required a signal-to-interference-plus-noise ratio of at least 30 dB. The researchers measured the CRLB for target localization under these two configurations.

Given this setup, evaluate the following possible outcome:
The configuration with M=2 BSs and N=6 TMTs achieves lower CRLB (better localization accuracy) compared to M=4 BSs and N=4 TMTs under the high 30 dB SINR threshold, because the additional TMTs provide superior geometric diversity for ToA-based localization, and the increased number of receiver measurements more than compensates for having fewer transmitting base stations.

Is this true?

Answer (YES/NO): YES